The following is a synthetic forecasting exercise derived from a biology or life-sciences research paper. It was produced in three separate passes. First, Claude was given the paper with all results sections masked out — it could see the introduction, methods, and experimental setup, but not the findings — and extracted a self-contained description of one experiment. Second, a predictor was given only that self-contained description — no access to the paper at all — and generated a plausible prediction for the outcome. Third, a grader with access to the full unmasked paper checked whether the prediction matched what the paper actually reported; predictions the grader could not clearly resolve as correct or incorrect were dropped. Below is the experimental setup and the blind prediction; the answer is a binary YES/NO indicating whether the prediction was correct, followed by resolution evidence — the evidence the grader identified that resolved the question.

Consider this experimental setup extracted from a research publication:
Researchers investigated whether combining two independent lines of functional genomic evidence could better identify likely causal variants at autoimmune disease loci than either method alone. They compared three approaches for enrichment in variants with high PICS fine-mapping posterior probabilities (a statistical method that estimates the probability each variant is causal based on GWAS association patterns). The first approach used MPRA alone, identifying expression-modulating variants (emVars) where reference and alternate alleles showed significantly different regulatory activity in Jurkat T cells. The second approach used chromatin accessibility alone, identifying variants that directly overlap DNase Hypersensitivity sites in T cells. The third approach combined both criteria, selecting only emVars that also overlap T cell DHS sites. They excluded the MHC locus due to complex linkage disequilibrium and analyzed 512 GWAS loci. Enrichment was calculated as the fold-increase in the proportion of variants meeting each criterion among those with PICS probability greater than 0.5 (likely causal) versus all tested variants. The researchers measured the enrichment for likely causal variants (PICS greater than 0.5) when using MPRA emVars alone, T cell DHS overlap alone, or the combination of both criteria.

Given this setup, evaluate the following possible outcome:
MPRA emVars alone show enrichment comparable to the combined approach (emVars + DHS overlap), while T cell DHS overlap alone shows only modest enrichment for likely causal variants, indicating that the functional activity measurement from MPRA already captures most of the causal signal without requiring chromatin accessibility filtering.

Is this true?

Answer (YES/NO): NO